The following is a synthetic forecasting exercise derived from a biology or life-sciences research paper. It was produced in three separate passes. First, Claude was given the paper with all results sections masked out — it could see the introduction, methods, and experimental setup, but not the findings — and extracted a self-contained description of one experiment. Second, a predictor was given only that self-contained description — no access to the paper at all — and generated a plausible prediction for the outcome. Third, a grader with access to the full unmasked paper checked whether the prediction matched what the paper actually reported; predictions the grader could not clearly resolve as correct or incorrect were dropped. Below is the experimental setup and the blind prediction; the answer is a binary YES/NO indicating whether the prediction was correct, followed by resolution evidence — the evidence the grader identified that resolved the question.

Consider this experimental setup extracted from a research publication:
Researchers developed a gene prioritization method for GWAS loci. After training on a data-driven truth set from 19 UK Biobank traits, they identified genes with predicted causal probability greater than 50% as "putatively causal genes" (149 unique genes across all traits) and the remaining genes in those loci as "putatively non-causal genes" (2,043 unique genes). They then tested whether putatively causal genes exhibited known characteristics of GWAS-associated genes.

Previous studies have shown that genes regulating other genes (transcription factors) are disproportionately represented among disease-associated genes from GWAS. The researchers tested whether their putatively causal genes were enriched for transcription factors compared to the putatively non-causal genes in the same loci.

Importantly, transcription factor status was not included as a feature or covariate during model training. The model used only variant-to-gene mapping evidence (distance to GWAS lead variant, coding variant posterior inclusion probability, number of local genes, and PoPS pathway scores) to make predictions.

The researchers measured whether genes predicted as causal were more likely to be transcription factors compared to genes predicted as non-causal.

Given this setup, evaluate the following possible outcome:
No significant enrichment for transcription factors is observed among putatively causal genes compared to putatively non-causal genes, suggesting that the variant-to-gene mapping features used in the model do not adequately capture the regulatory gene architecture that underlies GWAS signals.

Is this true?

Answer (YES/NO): NO